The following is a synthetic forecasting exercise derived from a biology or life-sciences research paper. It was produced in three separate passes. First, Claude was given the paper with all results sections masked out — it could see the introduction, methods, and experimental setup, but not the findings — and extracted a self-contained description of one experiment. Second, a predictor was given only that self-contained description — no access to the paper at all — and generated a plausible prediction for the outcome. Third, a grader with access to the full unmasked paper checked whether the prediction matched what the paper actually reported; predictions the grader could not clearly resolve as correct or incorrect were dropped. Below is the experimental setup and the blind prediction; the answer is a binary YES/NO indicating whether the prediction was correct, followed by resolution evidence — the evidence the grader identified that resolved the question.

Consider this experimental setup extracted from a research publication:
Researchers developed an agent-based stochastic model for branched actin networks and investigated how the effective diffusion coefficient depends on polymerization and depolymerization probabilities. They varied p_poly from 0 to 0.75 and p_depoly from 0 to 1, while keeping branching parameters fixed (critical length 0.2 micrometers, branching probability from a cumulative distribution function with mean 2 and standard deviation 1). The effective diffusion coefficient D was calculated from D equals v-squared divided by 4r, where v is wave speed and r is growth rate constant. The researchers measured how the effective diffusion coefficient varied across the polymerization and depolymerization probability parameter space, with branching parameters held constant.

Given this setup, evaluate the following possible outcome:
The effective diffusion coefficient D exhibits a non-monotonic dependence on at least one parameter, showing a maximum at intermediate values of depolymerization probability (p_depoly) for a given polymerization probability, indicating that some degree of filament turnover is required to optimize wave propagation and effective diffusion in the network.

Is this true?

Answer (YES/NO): NO